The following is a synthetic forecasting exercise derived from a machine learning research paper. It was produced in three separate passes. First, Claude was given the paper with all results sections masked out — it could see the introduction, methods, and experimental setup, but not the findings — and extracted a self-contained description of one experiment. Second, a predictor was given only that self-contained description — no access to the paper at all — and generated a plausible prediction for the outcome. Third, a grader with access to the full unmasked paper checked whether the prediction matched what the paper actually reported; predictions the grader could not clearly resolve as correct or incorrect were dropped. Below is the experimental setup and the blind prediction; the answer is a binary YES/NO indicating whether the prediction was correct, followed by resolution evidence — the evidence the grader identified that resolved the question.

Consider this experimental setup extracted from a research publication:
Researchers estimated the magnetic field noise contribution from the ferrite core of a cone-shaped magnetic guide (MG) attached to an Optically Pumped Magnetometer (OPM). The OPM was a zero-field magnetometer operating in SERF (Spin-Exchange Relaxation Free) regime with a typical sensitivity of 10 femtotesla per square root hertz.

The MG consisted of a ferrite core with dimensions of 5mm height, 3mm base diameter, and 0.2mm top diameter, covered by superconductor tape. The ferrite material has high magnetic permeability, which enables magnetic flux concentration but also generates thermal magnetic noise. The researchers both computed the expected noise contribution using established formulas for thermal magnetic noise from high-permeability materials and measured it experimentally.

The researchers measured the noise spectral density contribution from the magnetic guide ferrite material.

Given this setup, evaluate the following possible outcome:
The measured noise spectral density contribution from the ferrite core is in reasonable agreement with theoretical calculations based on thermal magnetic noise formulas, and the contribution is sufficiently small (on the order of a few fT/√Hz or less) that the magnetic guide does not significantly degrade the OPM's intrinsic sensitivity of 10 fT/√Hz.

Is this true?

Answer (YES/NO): NO